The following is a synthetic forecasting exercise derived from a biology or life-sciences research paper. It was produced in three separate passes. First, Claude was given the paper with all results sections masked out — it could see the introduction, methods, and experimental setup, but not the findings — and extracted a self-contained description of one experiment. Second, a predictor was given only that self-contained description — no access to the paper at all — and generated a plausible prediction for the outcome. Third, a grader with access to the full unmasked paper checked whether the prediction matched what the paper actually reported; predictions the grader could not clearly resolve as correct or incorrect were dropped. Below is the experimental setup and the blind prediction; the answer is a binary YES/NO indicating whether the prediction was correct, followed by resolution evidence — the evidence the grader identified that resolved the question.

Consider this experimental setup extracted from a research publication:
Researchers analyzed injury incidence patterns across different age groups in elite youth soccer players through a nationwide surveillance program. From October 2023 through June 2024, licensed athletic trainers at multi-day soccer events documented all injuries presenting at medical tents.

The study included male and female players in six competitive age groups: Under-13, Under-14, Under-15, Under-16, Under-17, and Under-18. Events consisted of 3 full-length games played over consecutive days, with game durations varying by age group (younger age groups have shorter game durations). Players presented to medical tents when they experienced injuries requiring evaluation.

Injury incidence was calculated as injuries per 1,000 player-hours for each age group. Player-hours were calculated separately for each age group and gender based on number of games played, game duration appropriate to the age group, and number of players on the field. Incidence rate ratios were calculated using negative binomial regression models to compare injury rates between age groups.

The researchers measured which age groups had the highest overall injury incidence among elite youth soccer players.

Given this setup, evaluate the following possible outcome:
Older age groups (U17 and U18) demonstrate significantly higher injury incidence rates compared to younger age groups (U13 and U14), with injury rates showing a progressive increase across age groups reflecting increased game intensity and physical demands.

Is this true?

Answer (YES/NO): NO